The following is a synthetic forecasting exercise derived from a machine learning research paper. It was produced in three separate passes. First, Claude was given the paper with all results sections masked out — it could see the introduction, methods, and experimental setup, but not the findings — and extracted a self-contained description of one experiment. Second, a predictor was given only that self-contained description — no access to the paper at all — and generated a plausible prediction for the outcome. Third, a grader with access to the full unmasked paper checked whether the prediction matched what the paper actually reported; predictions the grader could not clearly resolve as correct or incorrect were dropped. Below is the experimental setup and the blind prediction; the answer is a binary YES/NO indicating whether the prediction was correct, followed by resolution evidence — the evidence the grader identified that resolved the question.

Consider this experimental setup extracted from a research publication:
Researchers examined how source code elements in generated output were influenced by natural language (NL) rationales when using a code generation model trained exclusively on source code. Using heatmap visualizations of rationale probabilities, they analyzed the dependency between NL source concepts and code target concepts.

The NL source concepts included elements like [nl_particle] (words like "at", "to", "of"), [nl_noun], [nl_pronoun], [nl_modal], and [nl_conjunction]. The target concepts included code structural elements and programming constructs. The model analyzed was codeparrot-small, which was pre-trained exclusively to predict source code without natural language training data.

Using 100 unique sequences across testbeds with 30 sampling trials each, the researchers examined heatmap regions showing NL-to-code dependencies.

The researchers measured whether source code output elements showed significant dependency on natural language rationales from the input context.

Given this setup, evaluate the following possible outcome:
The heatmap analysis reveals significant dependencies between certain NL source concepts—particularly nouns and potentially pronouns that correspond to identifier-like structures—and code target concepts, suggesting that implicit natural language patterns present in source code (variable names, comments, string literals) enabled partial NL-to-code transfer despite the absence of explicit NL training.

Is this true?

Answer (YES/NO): NO